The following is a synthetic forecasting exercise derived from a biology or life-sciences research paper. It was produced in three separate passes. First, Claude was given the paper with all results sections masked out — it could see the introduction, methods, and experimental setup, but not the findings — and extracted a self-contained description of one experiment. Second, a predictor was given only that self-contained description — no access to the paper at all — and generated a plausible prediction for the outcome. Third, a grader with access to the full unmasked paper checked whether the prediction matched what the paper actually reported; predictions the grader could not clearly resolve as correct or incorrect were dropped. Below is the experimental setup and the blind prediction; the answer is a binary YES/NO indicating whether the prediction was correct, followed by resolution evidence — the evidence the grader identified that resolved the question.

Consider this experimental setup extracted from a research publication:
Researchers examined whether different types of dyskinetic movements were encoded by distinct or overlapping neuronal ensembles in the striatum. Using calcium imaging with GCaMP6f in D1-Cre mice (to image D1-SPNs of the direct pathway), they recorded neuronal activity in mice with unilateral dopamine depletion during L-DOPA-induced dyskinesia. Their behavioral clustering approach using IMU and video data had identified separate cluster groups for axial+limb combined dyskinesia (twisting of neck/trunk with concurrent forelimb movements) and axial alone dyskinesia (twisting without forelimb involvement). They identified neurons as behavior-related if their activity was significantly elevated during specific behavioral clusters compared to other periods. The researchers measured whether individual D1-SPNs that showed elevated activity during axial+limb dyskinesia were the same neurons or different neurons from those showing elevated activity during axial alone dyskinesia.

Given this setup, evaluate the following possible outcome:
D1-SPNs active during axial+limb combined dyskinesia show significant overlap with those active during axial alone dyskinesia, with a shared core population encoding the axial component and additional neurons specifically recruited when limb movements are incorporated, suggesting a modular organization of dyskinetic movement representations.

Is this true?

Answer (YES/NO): NO